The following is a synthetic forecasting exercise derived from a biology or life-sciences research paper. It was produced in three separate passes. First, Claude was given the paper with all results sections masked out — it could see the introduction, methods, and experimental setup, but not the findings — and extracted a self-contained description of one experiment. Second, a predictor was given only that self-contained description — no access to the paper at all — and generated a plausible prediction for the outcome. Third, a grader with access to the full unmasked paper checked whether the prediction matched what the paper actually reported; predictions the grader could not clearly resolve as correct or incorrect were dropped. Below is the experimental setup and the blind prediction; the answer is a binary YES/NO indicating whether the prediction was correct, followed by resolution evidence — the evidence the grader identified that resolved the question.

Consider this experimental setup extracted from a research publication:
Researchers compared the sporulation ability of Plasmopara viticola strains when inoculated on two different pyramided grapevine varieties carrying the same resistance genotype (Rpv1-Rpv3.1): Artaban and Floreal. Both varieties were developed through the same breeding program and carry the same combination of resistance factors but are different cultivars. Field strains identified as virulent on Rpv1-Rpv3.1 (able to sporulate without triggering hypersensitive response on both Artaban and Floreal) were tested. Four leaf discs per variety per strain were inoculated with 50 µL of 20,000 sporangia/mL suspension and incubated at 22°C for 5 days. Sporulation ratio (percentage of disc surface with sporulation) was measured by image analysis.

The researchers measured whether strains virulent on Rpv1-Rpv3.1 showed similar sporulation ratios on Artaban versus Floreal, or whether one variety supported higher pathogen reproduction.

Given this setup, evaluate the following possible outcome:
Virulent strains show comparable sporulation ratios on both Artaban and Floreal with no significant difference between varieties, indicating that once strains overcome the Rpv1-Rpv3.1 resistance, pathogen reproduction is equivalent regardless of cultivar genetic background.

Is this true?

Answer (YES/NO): NO